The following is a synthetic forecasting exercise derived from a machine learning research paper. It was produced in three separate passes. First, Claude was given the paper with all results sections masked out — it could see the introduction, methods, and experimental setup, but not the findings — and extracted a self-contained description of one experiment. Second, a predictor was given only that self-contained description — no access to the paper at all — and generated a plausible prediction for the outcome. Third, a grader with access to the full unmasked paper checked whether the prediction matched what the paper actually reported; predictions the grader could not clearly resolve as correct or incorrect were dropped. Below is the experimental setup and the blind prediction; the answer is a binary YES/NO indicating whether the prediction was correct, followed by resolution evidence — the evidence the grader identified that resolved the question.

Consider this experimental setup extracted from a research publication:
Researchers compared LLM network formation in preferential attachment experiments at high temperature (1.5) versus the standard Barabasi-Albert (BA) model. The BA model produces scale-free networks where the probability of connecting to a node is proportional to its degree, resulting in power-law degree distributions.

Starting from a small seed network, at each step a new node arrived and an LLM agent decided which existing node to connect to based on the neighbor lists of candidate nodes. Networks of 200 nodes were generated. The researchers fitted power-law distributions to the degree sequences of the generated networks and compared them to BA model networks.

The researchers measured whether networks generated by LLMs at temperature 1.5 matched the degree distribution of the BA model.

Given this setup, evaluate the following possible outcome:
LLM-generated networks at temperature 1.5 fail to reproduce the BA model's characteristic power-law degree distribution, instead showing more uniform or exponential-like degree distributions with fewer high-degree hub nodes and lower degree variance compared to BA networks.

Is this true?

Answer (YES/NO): NO